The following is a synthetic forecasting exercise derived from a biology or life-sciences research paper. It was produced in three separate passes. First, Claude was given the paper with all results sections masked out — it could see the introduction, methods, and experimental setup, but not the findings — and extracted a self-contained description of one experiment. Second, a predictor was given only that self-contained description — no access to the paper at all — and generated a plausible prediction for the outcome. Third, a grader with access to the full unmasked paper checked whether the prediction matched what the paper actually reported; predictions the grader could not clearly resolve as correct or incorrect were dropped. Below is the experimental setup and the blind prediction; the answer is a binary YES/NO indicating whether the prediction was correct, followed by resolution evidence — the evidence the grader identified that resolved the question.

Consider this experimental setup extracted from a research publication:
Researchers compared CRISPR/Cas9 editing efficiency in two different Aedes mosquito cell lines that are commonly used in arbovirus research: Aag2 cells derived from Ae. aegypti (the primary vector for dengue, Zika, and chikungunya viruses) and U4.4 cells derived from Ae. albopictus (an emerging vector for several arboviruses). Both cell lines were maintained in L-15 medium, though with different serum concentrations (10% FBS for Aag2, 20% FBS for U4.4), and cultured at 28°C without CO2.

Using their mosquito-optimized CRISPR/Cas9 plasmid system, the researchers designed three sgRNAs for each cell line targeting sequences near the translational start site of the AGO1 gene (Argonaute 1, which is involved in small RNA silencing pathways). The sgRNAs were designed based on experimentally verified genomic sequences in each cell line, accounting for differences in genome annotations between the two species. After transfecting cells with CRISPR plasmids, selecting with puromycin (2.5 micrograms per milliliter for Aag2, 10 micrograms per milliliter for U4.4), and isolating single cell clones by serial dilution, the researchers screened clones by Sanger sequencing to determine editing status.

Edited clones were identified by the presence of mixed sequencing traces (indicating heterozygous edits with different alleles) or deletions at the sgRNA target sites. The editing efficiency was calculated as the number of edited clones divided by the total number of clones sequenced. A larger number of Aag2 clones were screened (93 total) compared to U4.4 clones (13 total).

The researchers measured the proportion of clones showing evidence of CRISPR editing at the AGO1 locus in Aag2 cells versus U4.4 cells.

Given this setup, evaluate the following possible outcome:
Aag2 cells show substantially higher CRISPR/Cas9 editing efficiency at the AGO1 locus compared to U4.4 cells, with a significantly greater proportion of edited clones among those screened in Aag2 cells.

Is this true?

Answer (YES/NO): NO